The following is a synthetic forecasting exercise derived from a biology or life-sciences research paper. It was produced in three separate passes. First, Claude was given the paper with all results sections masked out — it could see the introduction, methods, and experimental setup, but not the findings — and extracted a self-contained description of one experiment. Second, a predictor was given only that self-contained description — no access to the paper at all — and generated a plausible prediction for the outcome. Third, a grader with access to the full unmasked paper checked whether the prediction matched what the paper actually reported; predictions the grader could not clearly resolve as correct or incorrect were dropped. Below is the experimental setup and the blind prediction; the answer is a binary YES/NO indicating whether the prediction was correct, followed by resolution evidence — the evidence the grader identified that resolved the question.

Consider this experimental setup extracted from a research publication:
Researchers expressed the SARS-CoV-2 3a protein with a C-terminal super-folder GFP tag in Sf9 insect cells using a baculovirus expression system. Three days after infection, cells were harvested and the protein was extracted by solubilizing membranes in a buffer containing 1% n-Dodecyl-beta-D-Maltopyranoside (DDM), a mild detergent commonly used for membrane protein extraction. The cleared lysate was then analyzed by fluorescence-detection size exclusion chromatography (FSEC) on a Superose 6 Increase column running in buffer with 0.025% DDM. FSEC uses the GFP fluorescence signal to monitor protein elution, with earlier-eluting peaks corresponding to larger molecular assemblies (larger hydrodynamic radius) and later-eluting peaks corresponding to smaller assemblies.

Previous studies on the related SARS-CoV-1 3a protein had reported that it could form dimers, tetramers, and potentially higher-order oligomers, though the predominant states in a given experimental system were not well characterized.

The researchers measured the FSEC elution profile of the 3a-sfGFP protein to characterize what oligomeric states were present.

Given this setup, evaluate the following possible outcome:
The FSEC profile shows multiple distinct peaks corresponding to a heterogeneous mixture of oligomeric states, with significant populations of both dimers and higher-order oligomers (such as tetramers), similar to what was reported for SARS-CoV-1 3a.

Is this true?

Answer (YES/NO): NO